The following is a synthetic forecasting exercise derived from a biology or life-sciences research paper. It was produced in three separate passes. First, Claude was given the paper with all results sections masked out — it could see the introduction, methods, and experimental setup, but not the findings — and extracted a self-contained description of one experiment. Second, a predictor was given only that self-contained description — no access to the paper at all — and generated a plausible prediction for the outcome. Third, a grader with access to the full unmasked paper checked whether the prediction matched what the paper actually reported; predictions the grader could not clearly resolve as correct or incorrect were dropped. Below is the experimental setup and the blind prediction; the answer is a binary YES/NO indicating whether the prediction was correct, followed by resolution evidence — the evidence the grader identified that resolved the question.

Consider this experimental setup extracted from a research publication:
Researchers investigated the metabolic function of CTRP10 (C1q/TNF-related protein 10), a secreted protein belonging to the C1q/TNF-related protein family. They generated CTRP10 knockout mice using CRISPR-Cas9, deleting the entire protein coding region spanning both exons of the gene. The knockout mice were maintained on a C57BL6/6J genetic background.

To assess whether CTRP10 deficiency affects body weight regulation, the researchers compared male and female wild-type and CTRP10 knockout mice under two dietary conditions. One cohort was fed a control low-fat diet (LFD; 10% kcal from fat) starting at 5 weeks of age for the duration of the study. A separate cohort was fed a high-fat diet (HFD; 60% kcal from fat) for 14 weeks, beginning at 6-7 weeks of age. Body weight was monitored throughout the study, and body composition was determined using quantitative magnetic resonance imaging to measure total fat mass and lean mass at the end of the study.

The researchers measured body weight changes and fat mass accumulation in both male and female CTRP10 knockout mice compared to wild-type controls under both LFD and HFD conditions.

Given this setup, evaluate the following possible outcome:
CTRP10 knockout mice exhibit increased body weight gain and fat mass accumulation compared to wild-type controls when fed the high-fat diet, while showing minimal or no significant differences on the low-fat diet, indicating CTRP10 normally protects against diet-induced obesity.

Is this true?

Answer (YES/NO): NO